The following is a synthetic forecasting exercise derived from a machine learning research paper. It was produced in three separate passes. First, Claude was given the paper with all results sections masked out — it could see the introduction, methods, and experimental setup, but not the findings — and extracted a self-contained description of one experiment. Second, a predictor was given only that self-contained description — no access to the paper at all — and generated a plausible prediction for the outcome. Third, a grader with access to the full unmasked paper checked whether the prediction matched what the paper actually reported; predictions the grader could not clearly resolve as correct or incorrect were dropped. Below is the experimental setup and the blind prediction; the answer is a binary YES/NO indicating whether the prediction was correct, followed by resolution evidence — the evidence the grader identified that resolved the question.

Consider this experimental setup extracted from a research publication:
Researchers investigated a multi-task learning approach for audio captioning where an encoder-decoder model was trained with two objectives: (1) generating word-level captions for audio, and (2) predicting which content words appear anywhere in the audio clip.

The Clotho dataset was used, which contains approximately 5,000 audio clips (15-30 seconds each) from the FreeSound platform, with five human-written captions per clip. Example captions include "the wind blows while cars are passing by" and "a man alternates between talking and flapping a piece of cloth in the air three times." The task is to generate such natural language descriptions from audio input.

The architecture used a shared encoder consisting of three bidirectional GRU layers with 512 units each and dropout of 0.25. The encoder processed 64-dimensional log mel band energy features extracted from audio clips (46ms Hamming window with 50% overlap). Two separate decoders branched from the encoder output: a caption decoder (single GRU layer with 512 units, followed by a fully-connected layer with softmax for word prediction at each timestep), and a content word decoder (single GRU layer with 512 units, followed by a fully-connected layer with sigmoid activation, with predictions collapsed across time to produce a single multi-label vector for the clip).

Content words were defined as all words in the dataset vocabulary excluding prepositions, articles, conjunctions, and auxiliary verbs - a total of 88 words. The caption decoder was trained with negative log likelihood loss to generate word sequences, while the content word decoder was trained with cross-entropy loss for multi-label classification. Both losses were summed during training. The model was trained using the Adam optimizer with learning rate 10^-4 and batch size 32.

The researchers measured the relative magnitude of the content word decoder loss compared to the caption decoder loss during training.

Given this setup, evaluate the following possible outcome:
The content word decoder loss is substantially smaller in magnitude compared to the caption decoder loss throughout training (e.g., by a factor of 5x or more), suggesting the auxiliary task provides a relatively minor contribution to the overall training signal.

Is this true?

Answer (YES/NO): YES